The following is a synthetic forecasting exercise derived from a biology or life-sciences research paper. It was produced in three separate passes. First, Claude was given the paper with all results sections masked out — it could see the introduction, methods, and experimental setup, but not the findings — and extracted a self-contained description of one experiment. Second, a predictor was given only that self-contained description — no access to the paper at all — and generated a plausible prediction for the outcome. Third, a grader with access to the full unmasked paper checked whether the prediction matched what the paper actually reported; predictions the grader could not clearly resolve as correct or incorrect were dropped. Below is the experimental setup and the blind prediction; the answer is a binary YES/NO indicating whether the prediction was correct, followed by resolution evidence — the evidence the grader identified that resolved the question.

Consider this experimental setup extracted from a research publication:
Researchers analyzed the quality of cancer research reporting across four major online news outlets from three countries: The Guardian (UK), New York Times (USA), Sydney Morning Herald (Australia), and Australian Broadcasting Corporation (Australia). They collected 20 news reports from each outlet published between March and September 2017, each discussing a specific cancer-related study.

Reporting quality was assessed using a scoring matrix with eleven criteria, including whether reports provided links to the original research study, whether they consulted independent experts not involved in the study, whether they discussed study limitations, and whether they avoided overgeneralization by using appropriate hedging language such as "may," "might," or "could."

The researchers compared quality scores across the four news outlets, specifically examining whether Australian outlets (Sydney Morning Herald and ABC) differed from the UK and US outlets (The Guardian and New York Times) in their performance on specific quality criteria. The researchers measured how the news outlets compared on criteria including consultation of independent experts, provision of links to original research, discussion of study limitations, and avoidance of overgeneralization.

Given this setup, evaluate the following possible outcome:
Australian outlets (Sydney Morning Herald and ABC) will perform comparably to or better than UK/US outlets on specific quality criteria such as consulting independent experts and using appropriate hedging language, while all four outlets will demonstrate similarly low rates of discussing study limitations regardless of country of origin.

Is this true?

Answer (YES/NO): NO